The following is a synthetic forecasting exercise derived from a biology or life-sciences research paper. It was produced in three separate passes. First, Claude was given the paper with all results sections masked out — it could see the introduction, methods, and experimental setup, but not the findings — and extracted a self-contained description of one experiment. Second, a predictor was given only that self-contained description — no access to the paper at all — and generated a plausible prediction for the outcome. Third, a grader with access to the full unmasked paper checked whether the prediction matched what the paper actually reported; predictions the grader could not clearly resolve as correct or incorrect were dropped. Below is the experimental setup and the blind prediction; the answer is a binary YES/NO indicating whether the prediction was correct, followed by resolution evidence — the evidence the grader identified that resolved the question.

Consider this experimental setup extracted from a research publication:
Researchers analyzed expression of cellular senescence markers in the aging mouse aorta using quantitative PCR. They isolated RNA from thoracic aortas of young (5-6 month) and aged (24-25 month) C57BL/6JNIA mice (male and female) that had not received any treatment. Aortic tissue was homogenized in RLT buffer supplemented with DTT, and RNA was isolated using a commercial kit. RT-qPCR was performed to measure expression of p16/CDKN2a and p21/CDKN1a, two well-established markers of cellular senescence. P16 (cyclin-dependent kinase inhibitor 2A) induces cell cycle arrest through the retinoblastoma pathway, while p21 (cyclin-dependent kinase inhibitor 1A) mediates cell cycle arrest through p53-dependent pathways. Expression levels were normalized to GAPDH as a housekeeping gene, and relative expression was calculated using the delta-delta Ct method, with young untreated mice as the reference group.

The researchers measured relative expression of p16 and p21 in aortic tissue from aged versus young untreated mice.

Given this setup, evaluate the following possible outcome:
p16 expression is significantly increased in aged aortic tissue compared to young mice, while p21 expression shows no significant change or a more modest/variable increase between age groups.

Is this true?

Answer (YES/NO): NO